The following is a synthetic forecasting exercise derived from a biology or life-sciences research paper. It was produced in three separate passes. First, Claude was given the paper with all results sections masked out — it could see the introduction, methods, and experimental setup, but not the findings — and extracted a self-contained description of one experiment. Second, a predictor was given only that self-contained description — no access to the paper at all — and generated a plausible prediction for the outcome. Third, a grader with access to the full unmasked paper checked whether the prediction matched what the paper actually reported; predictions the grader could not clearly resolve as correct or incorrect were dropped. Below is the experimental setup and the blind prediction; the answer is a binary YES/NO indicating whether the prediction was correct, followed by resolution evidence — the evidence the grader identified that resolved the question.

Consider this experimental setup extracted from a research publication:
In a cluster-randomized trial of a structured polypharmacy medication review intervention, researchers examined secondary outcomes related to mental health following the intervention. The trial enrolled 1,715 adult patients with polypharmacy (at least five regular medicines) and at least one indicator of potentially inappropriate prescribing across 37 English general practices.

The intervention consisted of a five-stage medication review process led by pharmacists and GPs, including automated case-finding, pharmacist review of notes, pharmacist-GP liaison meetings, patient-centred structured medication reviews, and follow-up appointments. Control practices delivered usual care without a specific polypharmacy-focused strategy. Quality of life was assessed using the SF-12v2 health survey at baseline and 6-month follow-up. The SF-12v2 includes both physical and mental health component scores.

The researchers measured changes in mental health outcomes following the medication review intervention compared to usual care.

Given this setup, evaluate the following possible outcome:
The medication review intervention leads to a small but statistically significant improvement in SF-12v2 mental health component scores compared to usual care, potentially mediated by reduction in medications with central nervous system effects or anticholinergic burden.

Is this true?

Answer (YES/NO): YES